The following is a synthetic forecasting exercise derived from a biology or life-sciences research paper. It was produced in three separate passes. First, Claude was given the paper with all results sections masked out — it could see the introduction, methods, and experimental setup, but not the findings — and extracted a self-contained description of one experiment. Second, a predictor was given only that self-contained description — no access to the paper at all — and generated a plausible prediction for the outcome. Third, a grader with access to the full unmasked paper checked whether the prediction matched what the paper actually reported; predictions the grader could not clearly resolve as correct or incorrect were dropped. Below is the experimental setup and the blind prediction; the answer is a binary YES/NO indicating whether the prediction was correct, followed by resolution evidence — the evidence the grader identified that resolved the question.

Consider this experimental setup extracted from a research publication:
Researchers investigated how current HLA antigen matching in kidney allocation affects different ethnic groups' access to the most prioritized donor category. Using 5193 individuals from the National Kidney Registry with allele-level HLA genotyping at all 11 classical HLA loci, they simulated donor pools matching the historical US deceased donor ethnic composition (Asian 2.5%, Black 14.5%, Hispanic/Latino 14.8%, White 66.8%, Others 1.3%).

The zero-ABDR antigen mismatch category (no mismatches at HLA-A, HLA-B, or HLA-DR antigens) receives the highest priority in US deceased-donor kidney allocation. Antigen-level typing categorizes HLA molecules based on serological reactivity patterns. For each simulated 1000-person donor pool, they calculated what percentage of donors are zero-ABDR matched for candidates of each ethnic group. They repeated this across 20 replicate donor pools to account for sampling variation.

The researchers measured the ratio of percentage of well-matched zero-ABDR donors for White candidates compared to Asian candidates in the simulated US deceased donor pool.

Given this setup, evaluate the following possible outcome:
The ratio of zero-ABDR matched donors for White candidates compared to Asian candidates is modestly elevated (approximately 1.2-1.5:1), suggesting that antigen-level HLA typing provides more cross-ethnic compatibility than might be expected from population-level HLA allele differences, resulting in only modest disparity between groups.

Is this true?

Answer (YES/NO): NO